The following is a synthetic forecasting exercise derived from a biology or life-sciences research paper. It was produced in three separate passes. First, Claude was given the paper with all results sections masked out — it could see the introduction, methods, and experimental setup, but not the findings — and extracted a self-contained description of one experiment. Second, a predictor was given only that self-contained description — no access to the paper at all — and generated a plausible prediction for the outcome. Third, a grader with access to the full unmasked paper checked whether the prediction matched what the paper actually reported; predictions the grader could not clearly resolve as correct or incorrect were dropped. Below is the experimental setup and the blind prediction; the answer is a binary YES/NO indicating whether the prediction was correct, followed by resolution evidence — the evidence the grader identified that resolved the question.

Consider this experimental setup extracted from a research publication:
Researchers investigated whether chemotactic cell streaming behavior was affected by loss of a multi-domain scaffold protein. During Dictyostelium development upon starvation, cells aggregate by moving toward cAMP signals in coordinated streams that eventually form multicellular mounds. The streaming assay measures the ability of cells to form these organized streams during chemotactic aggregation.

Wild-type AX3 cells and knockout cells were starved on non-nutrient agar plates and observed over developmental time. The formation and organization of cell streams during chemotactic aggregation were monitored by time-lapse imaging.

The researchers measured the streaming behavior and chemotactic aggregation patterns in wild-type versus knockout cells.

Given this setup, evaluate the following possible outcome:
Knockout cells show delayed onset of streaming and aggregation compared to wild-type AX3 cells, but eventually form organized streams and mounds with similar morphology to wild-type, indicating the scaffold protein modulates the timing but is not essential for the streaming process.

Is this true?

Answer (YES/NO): NO